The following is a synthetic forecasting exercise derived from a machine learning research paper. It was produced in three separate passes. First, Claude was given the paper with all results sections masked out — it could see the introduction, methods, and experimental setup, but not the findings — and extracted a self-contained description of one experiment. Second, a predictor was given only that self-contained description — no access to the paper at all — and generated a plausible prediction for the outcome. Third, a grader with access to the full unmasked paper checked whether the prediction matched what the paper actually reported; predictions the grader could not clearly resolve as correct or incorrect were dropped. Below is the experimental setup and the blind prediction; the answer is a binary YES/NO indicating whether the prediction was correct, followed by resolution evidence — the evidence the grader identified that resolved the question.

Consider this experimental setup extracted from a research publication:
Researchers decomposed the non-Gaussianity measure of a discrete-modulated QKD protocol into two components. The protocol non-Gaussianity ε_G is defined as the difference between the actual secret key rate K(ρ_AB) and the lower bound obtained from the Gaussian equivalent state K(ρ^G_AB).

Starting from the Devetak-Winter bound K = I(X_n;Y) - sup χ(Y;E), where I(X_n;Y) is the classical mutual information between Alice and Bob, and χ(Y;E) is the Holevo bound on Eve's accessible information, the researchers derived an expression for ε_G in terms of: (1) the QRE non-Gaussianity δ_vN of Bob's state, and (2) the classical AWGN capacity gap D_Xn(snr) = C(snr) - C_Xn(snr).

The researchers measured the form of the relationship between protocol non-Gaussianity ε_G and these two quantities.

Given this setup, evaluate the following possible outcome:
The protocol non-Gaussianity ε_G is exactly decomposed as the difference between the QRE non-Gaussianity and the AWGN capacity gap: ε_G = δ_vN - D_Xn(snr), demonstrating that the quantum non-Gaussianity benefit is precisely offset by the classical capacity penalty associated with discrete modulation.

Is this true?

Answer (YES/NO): NO